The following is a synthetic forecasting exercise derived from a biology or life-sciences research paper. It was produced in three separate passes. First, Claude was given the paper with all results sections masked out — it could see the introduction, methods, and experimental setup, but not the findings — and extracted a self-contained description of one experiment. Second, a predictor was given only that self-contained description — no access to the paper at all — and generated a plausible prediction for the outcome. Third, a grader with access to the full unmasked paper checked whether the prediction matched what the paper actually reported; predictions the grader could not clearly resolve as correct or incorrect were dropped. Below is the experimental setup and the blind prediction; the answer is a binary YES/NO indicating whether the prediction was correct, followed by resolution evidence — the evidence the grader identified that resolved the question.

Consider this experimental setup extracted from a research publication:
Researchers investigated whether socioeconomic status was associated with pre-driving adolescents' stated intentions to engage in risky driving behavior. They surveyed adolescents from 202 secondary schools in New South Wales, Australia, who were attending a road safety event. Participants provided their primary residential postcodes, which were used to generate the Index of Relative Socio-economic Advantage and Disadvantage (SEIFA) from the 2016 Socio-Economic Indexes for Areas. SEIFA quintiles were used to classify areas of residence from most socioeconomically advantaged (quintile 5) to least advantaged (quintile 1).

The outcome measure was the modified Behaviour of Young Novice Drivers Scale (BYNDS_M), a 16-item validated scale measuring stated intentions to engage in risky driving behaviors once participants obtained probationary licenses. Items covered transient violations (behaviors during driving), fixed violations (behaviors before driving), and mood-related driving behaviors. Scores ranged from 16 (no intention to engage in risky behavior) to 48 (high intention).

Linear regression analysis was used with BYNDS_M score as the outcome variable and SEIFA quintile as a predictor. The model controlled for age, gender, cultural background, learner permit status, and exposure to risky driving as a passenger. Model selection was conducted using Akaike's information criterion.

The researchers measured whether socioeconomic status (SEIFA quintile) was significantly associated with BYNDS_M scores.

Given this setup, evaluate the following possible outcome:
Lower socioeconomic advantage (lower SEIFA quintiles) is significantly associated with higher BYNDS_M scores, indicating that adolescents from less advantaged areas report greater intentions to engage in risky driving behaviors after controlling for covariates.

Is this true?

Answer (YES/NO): NO